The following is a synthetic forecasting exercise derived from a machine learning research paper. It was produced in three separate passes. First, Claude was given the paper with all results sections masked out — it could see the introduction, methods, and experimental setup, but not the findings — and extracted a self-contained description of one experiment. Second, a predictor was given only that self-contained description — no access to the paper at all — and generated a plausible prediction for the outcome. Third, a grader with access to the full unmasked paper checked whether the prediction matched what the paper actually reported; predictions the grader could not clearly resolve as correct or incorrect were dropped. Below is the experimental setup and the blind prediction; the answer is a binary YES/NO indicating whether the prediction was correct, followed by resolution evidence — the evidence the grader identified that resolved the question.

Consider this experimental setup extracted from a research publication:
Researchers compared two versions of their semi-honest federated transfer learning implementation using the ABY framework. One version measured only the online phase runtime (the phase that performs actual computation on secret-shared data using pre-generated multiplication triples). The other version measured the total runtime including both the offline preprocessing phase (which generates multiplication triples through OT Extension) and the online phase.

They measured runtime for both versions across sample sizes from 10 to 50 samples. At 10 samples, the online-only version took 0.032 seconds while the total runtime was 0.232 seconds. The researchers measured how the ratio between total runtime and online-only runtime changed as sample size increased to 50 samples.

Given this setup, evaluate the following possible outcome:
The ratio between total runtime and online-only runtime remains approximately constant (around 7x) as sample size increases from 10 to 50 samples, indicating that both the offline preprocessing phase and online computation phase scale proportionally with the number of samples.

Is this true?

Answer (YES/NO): NO